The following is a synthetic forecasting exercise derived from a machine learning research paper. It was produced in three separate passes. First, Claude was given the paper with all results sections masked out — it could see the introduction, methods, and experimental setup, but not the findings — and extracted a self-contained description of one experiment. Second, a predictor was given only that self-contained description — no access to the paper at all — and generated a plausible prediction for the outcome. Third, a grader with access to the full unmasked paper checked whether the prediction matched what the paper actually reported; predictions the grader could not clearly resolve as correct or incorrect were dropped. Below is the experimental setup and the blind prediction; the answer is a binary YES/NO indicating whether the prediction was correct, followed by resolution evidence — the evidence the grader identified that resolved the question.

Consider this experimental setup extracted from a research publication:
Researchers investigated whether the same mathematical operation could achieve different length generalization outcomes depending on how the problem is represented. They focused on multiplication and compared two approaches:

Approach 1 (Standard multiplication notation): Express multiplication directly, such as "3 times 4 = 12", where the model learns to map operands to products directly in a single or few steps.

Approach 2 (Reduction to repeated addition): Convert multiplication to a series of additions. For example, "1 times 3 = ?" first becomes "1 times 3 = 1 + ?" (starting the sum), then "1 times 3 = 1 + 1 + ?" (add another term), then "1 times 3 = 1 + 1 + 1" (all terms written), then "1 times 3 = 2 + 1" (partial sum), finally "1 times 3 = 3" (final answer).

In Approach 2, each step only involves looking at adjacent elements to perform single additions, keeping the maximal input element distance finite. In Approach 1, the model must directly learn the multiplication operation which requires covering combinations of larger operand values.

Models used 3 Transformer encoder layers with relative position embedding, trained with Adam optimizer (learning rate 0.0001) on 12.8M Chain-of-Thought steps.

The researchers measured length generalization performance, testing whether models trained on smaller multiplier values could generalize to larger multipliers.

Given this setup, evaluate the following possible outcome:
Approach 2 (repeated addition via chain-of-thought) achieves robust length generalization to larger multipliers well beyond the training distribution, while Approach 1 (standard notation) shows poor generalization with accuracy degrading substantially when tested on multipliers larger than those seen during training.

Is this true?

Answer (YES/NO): NO